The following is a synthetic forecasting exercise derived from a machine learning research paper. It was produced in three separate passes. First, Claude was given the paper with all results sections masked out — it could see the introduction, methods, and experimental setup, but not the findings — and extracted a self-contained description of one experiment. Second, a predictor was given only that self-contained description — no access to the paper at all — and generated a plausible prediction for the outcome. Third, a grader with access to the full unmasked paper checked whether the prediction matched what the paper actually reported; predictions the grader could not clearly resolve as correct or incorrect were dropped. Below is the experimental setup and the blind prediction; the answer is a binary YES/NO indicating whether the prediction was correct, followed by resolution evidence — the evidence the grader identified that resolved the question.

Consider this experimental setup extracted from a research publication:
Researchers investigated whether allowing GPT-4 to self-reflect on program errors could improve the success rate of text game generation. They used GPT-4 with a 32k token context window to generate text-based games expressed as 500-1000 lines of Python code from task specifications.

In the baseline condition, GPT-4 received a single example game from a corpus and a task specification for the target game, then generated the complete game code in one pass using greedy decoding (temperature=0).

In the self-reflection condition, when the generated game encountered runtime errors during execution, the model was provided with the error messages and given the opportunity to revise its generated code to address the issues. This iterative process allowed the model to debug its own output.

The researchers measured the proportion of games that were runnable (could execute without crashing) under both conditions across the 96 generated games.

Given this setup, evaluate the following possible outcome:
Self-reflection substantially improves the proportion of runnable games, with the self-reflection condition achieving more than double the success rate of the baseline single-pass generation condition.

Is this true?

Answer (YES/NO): YES